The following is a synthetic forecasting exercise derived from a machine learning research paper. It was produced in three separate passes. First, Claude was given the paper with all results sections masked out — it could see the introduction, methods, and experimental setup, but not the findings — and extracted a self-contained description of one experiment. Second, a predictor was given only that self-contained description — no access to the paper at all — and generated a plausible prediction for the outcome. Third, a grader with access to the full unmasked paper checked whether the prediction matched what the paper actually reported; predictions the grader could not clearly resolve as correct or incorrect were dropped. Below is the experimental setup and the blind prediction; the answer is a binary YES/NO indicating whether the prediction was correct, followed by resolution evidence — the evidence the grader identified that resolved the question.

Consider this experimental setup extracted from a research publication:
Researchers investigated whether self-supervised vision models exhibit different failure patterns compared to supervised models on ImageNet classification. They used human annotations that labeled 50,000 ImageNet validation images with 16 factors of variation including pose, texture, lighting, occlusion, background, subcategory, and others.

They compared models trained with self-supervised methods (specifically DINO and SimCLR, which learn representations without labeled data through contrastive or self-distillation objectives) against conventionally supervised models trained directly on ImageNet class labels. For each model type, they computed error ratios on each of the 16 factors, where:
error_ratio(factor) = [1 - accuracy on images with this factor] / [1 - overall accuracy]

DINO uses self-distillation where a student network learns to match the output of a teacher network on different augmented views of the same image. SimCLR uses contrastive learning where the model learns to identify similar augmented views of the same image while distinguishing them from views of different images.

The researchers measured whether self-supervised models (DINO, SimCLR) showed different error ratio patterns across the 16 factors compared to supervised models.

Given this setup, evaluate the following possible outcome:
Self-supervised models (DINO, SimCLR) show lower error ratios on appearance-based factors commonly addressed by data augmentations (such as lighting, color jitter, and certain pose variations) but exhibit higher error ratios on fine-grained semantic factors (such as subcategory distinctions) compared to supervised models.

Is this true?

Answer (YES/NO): NO